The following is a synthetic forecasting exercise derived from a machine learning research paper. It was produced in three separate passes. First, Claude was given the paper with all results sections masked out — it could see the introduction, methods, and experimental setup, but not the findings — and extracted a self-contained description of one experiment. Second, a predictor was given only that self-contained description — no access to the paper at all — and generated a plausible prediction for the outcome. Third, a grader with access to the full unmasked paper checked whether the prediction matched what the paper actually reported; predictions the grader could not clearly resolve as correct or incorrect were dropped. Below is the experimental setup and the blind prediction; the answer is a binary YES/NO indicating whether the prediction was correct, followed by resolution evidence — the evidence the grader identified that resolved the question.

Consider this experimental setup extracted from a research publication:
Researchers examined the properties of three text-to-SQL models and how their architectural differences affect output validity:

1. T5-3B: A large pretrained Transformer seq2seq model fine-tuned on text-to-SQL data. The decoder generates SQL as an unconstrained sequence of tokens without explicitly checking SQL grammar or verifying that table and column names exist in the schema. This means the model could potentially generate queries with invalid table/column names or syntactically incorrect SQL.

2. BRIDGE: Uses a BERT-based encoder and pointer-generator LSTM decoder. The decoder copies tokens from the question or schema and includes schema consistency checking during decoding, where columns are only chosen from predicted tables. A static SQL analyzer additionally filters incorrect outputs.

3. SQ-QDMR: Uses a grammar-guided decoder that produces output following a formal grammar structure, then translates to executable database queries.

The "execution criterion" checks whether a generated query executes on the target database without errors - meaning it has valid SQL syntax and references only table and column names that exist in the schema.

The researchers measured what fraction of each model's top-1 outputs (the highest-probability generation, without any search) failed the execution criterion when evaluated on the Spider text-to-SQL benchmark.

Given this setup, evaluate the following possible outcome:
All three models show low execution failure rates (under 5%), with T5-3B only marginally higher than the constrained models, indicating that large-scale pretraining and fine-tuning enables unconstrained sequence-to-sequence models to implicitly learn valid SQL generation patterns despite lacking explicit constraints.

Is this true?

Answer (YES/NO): NO